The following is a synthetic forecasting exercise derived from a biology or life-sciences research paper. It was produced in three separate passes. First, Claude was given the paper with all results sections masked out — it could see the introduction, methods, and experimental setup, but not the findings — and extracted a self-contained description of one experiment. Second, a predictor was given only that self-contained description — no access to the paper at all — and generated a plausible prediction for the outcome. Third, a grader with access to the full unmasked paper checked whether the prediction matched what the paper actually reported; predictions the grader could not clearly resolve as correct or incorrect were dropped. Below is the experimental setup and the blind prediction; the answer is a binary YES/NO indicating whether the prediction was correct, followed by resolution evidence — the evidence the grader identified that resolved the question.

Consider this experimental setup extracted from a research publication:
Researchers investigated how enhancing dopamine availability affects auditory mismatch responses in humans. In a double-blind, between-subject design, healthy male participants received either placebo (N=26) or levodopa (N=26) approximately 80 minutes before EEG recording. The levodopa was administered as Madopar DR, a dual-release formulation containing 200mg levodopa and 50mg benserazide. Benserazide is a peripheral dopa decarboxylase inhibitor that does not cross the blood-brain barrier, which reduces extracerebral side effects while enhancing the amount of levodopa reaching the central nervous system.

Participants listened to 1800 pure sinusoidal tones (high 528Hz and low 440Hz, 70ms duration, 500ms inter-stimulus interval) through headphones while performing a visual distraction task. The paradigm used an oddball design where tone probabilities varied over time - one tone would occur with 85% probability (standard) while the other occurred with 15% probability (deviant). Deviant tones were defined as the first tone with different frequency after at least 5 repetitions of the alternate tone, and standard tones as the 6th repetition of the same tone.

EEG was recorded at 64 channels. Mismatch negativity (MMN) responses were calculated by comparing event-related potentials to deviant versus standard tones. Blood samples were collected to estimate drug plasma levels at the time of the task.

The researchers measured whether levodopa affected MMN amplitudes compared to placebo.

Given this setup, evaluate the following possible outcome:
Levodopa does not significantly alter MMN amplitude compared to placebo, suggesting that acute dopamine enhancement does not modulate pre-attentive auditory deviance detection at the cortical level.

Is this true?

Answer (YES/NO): YES